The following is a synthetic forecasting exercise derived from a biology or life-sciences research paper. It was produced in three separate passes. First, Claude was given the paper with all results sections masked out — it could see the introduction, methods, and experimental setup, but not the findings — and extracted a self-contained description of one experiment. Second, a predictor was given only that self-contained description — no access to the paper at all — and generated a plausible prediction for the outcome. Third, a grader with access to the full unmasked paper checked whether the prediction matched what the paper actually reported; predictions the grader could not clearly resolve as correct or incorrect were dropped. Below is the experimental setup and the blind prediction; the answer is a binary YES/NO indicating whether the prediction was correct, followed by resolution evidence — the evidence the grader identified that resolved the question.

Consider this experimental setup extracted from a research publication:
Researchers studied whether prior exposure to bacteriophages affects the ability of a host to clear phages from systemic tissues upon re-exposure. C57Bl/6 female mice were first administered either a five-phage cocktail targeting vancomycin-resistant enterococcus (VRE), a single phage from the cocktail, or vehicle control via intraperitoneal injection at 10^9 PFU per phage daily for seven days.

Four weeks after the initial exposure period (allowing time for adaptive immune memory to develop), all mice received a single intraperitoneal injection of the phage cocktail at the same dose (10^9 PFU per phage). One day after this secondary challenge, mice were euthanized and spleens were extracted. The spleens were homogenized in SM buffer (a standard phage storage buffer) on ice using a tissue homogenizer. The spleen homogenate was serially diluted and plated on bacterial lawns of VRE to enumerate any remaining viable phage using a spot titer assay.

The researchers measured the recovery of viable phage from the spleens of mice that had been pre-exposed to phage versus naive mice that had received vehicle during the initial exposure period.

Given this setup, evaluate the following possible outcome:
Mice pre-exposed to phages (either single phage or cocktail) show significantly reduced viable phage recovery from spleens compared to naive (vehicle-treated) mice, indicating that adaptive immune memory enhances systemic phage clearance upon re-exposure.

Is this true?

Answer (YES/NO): YES